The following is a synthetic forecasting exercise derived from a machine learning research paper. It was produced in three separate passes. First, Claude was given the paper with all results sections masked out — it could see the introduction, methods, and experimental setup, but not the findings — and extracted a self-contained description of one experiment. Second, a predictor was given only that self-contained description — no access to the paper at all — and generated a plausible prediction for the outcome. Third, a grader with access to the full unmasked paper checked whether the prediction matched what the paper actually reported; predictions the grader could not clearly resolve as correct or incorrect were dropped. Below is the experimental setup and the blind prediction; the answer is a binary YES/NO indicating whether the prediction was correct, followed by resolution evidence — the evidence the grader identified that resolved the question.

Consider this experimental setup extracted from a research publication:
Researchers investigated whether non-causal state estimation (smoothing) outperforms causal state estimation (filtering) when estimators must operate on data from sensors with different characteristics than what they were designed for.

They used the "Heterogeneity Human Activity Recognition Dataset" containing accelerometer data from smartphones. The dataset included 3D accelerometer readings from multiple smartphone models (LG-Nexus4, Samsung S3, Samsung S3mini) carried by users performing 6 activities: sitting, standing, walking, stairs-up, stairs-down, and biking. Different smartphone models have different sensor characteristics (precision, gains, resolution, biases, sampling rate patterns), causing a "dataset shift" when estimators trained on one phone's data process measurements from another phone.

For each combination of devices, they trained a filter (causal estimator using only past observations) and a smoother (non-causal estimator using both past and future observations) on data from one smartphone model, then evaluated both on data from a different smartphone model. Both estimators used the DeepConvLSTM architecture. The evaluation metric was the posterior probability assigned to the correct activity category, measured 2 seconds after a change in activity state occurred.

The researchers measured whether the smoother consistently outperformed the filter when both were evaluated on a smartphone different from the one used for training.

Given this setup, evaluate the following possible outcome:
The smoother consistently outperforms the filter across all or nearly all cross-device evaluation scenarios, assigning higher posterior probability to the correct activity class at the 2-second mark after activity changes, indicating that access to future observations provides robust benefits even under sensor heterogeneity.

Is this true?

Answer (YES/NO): YES